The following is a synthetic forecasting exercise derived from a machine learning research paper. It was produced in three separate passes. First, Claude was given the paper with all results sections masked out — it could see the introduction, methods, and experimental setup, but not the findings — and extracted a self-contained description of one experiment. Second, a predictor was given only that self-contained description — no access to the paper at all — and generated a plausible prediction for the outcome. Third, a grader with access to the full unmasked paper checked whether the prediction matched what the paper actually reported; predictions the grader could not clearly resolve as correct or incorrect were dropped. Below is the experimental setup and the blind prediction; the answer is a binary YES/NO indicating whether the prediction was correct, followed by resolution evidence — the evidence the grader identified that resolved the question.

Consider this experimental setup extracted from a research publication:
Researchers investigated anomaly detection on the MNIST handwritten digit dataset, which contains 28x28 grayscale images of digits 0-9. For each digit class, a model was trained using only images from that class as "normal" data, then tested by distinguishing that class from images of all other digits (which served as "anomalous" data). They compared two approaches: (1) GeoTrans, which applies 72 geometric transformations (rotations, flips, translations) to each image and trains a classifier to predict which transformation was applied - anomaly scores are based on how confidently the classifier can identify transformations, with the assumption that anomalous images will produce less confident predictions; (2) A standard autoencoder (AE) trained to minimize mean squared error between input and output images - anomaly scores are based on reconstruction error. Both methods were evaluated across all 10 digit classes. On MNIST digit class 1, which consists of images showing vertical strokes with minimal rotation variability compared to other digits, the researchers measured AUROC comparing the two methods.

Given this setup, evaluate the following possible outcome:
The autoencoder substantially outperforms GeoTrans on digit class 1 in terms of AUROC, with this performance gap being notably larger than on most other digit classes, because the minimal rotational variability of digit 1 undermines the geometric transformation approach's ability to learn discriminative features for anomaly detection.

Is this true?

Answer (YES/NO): YES